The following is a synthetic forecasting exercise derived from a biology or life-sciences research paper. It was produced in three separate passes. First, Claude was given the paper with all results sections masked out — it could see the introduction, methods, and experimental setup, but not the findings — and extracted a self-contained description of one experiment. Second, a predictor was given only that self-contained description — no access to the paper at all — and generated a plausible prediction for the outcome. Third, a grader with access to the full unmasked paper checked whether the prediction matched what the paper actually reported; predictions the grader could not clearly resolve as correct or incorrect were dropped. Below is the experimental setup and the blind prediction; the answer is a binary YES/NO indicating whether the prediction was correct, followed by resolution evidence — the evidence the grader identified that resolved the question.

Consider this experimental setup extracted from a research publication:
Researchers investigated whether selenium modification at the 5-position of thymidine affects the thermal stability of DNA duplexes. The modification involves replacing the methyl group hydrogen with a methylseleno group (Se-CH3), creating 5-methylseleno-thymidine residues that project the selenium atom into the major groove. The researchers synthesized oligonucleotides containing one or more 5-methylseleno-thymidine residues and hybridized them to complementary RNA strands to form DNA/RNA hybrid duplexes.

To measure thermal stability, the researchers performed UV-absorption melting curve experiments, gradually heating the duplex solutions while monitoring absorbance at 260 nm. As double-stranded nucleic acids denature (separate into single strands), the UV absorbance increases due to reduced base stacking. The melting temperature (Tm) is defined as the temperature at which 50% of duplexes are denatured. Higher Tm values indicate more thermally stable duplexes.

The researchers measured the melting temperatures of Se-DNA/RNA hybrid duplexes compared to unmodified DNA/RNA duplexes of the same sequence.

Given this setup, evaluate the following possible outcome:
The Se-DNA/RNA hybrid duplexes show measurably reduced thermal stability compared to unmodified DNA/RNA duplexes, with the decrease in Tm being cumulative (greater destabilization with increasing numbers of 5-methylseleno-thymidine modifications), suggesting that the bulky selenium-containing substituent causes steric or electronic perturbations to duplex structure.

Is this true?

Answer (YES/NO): NO